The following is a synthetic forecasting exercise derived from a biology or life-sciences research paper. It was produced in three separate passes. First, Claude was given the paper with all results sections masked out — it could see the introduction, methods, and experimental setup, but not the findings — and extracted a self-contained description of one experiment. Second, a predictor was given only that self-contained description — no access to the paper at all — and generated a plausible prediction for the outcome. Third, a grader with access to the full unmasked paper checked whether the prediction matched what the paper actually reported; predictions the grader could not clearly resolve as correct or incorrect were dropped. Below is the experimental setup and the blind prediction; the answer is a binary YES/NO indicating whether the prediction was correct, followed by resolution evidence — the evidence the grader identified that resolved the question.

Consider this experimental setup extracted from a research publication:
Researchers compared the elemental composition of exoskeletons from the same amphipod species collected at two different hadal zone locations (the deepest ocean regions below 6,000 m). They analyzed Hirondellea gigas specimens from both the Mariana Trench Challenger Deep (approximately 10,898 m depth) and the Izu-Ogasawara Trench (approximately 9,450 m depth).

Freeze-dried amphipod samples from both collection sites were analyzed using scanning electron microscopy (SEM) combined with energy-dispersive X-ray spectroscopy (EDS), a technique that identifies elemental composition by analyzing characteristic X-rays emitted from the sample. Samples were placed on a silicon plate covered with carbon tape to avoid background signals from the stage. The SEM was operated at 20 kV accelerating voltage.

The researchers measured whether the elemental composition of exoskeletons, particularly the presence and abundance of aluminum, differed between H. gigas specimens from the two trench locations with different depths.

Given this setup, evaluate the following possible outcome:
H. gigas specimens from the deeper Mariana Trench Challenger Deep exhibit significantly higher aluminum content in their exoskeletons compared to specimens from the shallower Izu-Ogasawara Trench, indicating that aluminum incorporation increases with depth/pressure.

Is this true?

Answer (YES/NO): NO